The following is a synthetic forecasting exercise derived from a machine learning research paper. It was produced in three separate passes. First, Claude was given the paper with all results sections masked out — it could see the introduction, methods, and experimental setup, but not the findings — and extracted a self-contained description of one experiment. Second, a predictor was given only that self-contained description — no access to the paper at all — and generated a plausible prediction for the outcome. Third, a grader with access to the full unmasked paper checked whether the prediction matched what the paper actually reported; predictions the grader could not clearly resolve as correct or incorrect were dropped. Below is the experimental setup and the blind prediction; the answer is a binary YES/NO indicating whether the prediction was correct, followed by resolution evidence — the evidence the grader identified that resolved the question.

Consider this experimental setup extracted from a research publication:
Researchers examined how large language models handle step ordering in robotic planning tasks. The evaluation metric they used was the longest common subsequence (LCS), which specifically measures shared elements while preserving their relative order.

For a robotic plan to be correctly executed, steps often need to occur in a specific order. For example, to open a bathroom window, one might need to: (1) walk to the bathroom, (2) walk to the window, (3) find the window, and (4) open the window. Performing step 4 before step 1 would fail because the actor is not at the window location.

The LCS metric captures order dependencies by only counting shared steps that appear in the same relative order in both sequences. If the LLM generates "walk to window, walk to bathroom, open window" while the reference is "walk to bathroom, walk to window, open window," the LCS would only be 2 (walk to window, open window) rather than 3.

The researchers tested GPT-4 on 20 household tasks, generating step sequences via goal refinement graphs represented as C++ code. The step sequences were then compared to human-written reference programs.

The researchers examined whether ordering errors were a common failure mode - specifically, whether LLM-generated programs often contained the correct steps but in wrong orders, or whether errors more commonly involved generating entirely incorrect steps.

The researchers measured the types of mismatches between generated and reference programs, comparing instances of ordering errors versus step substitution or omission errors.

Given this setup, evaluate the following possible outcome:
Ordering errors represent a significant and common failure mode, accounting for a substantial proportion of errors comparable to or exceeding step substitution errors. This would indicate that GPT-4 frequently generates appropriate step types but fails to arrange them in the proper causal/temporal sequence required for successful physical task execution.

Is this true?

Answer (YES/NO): NO